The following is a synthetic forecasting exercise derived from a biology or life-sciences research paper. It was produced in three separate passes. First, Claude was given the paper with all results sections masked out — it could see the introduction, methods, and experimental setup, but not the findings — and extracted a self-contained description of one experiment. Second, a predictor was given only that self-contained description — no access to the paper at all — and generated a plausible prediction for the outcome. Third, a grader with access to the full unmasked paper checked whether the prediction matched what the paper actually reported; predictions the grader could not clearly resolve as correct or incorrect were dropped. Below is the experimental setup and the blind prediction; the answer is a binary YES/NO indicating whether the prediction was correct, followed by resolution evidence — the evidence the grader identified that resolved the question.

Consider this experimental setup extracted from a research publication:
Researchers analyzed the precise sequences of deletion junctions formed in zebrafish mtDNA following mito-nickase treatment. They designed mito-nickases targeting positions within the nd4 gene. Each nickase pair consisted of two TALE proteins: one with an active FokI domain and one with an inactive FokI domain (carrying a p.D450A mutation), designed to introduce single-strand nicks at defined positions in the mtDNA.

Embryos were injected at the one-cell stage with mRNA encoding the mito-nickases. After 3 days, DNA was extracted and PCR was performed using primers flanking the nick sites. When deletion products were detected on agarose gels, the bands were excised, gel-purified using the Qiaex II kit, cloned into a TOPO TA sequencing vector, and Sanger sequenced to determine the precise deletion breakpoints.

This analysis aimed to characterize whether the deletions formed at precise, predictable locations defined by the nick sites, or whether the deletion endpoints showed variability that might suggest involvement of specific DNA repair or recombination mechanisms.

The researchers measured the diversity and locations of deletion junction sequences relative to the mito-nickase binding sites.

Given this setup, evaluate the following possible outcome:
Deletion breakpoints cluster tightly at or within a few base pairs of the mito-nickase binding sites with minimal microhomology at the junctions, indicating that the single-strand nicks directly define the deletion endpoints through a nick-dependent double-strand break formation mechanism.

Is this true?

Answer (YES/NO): NO